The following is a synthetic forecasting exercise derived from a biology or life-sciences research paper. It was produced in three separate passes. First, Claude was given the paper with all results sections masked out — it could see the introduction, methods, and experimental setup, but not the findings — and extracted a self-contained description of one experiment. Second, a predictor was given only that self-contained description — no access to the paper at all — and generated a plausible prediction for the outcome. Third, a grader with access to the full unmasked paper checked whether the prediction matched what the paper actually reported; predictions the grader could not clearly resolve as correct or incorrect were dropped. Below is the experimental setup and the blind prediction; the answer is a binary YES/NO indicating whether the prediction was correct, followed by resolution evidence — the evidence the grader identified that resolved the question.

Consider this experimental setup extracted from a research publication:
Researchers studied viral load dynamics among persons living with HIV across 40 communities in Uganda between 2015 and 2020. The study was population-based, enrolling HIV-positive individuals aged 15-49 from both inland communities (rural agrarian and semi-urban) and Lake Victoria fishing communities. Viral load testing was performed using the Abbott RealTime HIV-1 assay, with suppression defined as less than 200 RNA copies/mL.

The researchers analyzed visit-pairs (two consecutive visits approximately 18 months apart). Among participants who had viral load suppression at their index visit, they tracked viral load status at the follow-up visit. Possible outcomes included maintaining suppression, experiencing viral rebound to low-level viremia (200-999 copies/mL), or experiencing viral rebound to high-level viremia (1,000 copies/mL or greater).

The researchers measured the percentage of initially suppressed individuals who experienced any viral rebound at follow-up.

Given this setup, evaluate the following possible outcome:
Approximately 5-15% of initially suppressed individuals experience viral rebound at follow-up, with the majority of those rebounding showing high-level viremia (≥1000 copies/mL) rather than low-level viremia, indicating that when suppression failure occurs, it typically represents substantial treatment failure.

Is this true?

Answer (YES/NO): NO